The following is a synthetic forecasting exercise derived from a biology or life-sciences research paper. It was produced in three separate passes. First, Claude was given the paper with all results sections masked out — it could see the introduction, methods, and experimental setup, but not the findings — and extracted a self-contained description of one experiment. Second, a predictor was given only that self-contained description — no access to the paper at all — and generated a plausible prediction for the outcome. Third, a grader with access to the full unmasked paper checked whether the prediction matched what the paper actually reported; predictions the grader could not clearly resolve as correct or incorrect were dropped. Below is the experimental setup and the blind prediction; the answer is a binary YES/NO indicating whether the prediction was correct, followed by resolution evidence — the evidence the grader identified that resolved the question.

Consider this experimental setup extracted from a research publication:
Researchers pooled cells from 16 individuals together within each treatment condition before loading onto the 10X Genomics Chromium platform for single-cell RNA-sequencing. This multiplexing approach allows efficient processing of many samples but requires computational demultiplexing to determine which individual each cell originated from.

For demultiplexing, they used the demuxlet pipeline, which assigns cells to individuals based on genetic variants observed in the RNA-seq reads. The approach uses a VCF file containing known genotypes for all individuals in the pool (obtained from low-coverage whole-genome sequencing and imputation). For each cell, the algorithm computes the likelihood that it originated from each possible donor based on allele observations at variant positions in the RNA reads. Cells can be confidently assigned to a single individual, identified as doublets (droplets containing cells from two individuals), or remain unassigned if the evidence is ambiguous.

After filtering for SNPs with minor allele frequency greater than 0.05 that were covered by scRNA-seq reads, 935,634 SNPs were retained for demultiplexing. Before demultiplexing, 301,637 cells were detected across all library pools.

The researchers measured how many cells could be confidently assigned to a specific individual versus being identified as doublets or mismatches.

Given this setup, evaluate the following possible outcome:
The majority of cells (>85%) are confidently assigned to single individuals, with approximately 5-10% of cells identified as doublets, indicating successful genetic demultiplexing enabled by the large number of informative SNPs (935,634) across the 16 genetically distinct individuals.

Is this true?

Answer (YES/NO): NO